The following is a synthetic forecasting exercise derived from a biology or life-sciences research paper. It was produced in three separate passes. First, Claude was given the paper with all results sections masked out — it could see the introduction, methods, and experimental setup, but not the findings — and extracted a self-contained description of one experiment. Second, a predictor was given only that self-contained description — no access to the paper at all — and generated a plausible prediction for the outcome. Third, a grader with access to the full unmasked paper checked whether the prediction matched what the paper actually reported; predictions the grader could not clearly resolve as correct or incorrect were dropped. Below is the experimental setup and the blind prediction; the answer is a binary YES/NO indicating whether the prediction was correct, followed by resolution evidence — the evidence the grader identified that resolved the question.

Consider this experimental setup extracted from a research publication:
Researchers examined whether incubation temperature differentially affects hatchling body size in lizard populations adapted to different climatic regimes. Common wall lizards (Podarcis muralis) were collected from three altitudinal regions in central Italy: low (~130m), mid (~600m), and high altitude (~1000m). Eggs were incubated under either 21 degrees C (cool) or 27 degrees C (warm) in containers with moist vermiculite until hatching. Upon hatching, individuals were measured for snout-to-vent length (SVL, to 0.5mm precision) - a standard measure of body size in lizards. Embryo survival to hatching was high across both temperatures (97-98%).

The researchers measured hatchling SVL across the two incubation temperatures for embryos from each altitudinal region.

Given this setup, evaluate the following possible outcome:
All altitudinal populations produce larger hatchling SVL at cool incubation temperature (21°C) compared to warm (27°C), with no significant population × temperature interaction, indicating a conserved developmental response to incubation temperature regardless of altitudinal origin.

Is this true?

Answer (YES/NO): NO